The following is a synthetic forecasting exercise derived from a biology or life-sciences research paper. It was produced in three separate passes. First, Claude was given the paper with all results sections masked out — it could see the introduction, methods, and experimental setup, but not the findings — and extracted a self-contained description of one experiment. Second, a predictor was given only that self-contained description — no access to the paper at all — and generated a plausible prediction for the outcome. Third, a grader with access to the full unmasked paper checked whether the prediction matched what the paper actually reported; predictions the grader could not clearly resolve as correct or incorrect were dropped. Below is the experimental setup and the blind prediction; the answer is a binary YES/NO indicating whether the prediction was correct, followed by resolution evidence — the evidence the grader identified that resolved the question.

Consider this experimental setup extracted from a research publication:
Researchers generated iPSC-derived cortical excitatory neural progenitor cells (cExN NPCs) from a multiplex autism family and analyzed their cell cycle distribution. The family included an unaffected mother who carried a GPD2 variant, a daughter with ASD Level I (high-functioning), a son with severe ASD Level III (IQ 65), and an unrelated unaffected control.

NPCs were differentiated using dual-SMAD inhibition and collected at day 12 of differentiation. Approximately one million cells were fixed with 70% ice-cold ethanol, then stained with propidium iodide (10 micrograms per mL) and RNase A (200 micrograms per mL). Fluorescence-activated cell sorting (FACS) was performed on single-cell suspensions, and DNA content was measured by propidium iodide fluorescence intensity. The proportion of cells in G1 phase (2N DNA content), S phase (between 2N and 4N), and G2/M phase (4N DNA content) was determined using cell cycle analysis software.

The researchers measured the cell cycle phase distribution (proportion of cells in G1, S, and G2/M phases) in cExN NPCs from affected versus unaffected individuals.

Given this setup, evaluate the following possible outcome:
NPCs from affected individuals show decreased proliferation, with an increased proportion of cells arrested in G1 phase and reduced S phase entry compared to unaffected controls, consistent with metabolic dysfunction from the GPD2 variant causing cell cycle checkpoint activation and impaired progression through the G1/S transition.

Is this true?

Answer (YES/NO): NO